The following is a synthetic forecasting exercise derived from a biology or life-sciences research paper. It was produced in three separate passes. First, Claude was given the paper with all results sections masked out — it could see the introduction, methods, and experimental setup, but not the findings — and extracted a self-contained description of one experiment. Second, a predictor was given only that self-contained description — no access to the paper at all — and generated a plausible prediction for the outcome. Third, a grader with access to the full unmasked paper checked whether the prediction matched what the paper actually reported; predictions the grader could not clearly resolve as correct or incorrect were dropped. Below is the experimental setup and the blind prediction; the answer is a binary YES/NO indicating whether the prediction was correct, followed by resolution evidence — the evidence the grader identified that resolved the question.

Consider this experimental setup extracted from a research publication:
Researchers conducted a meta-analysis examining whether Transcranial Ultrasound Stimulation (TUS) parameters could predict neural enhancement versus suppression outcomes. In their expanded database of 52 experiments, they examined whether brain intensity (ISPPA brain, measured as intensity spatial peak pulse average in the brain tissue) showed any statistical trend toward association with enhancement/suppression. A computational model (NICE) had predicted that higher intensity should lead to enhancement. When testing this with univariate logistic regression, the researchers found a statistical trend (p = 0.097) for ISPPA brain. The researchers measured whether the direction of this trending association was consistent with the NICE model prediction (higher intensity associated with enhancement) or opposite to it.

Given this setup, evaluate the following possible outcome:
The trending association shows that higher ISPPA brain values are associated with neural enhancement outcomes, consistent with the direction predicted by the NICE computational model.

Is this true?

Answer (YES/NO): NO